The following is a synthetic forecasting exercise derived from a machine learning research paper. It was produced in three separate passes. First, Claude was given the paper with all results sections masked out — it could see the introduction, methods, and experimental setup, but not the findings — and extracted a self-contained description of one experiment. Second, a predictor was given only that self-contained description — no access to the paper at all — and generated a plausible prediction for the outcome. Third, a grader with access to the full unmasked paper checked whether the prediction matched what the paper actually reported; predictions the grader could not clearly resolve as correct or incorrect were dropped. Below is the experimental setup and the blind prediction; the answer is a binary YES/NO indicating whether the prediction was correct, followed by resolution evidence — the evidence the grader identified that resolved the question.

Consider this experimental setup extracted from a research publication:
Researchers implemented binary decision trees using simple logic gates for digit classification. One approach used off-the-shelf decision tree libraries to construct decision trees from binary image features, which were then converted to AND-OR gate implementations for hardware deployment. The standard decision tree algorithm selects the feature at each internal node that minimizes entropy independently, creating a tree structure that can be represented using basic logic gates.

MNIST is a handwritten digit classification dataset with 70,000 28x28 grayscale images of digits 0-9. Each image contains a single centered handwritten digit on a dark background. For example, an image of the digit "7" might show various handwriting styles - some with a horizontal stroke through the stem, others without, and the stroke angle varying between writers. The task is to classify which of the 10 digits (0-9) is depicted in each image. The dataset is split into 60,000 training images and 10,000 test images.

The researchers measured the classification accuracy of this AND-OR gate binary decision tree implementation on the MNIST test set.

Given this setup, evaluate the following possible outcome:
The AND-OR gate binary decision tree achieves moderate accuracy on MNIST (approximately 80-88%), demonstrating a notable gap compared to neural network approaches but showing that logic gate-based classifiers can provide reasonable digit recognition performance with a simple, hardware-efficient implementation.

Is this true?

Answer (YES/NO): NO